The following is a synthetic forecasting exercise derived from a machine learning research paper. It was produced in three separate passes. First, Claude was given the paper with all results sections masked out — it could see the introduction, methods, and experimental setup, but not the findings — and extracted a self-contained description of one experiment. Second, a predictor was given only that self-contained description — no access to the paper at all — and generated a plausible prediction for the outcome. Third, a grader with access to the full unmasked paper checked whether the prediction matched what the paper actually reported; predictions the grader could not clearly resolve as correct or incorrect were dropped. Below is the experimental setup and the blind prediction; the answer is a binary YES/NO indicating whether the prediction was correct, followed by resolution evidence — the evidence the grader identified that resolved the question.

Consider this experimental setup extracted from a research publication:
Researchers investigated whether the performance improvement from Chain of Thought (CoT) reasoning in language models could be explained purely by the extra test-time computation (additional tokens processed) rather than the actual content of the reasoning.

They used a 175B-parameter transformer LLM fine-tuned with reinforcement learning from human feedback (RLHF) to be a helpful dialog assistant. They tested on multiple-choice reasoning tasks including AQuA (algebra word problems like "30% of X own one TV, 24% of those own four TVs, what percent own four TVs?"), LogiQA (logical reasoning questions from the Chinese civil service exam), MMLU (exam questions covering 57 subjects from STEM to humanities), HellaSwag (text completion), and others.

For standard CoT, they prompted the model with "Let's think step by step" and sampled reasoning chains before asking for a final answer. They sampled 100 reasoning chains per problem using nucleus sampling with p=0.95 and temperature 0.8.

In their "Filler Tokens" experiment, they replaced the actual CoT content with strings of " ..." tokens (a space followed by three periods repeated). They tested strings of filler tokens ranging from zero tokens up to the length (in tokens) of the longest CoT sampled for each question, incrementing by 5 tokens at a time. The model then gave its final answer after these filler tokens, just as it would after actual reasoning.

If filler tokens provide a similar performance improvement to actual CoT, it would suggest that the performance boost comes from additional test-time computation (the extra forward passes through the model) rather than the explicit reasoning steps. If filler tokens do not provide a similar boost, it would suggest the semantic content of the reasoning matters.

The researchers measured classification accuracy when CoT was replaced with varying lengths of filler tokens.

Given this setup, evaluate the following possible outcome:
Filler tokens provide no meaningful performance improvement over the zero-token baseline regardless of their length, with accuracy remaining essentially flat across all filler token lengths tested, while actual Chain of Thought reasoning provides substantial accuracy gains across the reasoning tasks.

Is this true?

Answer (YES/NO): NO